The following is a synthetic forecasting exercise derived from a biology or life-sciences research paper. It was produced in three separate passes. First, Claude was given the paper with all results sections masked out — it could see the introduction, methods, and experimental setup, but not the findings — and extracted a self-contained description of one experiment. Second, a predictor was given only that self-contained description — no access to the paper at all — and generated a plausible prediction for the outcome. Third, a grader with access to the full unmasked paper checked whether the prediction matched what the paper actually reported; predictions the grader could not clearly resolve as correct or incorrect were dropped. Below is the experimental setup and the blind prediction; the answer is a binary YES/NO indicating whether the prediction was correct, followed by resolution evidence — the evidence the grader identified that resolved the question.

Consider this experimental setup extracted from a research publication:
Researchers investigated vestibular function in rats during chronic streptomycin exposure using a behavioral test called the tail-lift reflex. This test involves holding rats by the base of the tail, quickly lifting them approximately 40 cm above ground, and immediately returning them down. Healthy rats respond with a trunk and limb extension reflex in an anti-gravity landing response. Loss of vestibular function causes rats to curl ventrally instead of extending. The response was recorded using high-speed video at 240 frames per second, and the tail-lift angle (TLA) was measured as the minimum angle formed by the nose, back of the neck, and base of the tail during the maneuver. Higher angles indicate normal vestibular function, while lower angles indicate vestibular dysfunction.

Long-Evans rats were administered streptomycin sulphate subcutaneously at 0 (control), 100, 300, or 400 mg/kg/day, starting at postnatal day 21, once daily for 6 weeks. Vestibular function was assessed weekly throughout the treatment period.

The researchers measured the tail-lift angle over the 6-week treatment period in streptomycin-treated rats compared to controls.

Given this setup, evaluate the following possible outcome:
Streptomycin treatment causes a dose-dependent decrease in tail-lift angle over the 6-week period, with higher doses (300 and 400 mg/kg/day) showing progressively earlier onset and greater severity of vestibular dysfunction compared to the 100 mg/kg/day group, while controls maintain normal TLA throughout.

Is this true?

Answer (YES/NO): YES